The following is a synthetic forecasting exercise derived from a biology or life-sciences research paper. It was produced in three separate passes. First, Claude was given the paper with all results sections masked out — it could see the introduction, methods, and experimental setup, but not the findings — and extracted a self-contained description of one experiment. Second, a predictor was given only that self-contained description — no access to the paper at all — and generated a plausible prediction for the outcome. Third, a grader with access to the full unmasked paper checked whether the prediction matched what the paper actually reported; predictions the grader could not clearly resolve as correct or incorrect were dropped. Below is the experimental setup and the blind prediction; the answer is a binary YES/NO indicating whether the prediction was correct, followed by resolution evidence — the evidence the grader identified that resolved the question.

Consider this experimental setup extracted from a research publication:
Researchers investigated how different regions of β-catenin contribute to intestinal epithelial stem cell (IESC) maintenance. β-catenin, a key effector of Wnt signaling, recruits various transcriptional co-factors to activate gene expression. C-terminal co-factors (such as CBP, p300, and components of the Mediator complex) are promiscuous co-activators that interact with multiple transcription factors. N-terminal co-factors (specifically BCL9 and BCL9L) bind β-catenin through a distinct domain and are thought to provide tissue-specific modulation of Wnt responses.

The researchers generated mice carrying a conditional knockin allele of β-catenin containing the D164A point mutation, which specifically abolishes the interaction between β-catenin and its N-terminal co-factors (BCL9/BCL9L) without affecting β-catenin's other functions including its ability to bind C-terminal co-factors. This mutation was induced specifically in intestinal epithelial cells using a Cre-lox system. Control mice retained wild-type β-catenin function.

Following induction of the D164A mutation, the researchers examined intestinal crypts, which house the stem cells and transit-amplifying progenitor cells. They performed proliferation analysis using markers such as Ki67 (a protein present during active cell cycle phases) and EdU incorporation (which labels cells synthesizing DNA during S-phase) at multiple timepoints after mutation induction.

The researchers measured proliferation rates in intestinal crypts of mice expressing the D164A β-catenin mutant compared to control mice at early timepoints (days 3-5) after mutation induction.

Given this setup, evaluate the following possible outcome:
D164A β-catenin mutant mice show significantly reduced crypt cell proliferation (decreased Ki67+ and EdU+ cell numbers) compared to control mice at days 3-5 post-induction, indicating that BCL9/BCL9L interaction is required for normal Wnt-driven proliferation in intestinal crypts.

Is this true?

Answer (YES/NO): NO